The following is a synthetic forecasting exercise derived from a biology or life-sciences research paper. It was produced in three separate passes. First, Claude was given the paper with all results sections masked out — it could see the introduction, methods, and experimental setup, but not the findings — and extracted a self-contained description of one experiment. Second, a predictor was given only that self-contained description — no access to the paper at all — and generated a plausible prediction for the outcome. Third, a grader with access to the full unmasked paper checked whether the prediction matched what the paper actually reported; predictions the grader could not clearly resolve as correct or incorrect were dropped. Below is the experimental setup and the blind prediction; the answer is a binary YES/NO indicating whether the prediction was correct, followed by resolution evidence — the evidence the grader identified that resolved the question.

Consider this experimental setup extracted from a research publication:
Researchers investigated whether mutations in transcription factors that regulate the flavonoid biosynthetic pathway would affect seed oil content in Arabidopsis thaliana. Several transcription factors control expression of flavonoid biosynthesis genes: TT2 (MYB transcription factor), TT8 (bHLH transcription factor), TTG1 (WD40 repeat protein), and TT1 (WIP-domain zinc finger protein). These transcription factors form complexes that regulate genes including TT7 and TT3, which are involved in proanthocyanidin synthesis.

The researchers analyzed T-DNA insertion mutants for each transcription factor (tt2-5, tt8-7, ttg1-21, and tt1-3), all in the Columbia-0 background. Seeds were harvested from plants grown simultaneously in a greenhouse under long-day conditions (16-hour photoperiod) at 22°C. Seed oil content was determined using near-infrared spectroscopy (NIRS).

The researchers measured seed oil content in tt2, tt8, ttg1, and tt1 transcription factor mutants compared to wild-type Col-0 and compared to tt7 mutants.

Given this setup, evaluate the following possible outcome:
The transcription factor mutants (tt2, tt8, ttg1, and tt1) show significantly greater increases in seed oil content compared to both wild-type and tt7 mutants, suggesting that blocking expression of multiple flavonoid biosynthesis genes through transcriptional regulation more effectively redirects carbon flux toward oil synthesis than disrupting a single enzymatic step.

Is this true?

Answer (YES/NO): NO